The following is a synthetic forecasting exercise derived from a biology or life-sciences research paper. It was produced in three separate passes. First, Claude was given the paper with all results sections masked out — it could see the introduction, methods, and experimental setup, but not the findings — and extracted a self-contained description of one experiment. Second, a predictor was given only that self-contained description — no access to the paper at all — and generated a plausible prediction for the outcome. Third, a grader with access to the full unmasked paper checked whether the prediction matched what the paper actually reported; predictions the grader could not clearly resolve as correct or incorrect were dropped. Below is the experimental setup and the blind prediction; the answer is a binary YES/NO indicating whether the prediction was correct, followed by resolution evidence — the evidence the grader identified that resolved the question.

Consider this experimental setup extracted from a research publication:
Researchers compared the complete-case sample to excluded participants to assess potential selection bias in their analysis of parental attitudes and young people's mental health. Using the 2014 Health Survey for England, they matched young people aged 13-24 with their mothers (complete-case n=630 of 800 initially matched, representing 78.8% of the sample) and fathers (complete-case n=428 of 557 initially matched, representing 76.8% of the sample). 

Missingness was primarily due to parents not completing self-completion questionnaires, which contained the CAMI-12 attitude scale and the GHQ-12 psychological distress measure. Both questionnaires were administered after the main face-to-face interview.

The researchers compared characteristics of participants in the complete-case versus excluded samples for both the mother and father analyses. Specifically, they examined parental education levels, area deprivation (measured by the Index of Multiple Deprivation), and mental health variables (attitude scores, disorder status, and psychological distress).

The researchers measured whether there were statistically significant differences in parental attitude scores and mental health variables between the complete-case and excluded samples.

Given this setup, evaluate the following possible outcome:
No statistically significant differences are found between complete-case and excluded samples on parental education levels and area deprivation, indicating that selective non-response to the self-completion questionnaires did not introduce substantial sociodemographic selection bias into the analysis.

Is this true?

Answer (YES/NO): NO